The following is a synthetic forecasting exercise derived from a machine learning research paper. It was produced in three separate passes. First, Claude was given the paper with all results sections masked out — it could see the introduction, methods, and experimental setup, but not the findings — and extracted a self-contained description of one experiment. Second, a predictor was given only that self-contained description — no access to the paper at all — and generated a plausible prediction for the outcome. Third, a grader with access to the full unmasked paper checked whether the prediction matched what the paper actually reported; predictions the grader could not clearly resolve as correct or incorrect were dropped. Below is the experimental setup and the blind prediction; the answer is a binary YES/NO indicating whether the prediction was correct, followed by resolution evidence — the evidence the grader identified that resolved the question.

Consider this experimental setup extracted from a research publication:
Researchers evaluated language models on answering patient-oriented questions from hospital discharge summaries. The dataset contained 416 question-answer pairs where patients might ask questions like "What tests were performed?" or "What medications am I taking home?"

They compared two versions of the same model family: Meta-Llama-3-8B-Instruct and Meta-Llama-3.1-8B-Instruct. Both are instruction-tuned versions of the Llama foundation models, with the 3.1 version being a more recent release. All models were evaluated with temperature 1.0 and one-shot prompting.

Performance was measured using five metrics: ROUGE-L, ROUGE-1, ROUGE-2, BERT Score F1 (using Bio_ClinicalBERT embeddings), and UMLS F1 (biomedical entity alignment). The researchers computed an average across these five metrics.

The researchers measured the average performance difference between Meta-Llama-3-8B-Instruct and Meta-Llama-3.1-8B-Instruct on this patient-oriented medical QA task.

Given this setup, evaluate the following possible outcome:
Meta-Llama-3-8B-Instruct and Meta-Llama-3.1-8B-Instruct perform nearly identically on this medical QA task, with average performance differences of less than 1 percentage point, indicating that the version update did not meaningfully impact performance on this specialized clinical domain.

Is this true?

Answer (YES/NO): NO